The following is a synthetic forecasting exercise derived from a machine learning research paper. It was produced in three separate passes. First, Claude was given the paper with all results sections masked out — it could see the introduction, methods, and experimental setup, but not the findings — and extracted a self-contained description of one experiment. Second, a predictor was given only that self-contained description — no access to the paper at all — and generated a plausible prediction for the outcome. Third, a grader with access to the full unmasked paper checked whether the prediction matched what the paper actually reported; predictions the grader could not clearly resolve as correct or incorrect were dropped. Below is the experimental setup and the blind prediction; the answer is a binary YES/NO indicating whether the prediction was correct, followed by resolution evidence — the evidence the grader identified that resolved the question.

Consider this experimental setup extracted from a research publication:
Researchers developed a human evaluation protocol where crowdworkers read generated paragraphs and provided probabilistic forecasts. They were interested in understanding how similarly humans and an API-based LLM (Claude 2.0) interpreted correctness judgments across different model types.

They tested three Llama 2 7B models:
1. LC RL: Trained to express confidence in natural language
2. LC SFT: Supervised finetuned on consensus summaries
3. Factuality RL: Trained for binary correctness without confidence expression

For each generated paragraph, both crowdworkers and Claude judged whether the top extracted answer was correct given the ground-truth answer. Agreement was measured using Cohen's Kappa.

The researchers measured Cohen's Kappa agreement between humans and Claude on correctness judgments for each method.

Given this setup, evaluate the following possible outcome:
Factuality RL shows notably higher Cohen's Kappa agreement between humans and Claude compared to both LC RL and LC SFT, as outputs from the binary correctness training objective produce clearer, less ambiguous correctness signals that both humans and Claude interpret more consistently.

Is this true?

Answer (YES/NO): NO